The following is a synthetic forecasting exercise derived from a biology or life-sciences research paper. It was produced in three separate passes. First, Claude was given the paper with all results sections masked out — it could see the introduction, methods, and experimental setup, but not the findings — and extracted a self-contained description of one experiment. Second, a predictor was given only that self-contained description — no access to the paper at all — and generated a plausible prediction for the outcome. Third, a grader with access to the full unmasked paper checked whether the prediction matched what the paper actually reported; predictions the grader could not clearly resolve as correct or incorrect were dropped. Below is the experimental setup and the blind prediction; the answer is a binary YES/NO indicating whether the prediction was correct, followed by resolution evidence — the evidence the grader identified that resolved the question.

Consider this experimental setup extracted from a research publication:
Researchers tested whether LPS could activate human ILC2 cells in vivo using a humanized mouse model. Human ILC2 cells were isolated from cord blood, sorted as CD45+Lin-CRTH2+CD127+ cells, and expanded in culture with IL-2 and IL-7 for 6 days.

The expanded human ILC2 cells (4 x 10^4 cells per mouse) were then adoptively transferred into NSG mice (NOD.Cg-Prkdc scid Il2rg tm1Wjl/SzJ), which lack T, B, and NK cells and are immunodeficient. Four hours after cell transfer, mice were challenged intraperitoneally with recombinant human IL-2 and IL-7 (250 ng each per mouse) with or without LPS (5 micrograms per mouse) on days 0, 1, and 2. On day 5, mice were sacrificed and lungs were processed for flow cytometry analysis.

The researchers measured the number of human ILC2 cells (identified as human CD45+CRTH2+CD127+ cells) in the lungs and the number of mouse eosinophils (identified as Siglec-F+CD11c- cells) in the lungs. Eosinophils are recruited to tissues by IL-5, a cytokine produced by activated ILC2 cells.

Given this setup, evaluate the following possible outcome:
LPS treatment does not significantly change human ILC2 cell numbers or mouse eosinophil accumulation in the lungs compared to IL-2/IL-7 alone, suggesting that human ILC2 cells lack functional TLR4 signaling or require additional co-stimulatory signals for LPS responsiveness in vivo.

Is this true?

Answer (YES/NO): NO